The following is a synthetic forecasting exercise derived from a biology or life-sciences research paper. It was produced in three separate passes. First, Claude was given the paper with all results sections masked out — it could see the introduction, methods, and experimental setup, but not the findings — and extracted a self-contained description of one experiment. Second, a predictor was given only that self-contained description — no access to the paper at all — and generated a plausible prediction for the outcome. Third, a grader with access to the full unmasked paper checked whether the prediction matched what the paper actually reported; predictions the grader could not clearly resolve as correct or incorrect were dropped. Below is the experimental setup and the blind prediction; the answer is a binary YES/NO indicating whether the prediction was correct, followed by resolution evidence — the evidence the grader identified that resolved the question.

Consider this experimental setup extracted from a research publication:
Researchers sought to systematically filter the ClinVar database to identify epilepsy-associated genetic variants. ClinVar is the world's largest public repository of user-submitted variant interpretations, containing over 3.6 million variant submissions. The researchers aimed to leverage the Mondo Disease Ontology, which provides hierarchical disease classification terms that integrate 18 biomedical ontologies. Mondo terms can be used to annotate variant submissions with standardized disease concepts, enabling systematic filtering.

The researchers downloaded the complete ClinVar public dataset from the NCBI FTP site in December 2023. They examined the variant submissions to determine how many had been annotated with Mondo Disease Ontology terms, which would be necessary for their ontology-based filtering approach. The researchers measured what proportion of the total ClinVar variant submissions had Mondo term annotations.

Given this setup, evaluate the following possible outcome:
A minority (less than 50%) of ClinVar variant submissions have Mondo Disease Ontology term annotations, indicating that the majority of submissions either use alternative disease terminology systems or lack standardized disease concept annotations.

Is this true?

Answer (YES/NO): YES